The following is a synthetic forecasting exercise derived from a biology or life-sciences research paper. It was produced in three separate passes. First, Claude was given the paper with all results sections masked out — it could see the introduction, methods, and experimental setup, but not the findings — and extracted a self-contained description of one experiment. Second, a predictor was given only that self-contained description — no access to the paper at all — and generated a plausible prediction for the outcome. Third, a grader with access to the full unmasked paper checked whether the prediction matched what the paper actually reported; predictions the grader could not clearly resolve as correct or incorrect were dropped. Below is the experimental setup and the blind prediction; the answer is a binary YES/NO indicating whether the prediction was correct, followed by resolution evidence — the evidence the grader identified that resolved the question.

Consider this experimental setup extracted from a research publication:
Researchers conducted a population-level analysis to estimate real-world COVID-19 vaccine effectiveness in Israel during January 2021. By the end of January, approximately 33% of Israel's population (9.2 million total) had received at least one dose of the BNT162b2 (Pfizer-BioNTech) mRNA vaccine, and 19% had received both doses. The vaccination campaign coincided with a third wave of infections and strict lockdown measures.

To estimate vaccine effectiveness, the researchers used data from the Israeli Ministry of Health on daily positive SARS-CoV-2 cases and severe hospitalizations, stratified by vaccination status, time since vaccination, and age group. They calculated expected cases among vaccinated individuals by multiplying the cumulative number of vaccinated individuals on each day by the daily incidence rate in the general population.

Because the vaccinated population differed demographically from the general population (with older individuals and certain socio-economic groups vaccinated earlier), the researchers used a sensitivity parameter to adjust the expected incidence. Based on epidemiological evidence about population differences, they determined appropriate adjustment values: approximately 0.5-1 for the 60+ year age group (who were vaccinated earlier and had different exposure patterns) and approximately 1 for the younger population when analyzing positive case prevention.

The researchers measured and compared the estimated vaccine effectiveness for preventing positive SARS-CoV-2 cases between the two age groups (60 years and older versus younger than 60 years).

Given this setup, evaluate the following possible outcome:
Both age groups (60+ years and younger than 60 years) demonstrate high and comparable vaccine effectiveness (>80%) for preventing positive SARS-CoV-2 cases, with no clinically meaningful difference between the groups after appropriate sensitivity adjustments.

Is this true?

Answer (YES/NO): NO